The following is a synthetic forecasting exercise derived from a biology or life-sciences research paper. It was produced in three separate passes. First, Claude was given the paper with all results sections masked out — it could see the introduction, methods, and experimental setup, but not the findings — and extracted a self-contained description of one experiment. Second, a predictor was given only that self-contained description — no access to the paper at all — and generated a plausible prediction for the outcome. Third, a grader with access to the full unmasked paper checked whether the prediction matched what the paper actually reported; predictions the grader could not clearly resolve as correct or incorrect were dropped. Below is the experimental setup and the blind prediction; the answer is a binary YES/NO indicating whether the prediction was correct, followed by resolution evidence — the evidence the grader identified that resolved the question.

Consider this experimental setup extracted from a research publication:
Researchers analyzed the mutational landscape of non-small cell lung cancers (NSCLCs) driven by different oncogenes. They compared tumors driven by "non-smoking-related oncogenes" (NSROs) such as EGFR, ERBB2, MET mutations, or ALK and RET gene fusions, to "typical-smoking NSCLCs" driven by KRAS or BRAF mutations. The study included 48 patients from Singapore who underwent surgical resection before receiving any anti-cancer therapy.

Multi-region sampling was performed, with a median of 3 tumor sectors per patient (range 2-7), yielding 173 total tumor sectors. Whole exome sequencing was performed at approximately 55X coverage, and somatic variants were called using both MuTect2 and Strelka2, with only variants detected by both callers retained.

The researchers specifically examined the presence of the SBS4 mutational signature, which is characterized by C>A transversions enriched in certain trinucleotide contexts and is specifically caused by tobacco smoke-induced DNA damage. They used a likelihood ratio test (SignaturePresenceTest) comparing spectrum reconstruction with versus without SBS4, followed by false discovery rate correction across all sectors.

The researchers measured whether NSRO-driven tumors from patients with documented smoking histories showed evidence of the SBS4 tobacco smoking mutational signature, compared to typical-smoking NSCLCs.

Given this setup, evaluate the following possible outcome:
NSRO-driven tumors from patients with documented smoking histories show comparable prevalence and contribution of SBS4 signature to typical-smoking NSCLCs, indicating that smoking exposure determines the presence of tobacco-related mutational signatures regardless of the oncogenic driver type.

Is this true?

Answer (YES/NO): NO